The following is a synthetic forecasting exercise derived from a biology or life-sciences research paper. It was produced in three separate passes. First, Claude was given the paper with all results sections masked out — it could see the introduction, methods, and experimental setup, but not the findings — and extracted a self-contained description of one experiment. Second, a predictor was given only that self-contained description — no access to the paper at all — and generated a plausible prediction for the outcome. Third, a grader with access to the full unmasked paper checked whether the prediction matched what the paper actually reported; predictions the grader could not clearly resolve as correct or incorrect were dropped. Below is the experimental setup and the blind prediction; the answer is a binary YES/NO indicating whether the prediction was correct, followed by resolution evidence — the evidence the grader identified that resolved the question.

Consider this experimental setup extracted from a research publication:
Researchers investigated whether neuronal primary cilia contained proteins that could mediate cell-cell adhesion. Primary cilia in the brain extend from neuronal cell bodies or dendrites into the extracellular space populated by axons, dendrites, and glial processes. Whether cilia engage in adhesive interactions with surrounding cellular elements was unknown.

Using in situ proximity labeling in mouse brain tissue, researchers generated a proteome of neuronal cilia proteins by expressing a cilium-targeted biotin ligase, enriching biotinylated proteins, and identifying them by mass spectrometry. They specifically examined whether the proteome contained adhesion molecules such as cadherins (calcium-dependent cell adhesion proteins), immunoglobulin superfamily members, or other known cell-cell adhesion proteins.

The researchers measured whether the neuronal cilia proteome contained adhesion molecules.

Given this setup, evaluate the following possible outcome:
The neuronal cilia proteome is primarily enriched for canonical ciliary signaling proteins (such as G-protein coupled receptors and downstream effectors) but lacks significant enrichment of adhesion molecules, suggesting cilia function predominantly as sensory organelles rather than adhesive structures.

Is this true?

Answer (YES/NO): NO